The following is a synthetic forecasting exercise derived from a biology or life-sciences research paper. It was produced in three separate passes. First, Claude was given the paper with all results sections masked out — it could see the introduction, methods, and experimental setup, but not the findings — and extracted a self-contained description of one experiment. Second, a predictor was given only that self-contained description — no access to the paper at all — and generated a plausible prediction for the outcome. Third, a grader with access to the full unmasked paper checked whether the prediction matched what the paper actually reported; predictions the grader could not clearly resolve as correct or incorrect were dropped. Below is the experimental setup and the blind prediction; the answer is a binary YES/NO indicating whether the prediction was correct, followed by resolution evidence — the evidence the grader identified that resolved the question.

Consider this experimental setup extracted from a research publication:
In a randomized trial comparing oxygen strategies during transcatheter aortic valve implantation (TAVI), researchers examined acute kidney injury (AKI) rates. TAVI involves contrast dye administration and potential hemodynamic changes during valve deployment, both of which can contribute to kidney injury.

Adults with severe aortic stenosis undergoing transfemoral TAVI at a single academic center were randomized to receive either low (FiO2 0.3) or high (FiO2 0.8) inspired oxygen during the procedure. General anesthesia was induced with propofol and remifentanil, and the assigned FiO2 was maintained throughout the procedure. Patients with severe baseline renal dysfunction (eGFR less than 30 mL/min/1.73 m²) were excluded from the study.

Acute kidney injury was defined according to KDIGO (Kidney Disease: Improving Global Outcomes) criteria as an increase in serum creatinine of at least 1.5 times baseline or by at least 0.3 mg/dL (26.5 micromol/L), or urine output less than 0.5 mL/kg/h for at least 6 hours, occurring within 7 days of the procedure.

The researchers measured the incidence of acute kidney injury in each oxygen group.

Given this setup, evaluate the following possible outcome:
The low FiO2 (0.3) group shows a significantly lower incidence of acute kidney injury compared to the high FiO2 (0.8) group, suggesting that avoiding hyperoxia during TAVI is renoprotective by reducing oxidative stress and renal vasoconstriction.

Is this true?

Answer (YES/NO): NO